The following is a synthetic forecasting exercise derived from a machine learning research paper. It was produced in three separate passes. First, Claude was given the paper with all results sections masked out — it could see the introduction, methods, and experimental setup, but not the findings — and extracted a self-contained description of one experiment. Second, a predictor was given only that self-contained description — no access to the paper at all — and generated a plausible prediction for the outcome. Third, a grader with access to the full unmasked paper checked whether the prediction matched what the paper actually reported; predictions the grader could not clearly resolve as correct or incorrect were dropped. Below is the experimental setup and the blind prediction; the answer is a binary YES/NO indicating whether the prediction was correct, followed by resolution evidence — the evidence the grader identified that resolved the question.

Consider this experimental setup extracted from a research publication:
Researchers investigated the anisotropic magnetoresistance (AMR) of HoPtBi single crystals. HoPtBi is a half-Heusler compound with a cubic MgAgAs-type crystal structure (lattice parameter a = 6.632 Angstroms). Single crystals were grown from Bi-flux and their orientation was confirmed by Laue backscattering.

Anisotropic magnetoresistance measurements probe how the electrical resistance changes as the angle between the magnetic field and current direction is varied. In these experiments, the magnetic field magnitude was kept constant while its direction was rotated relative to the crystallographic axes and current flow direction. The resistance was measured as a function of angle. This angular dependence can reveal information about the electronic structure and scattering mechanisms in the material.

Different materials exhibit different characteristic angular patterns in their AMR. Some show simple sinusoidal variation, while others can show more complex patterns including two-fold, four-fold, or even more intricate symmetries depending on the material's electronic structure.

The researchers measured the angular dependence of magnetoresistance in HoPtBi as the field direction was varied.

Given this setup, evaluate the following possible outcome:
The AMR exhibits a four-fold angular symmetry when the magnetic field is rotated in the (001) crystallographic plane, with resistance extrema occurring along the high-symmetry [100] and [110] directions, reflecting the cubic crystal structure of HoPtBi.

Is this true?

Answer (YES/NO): NO